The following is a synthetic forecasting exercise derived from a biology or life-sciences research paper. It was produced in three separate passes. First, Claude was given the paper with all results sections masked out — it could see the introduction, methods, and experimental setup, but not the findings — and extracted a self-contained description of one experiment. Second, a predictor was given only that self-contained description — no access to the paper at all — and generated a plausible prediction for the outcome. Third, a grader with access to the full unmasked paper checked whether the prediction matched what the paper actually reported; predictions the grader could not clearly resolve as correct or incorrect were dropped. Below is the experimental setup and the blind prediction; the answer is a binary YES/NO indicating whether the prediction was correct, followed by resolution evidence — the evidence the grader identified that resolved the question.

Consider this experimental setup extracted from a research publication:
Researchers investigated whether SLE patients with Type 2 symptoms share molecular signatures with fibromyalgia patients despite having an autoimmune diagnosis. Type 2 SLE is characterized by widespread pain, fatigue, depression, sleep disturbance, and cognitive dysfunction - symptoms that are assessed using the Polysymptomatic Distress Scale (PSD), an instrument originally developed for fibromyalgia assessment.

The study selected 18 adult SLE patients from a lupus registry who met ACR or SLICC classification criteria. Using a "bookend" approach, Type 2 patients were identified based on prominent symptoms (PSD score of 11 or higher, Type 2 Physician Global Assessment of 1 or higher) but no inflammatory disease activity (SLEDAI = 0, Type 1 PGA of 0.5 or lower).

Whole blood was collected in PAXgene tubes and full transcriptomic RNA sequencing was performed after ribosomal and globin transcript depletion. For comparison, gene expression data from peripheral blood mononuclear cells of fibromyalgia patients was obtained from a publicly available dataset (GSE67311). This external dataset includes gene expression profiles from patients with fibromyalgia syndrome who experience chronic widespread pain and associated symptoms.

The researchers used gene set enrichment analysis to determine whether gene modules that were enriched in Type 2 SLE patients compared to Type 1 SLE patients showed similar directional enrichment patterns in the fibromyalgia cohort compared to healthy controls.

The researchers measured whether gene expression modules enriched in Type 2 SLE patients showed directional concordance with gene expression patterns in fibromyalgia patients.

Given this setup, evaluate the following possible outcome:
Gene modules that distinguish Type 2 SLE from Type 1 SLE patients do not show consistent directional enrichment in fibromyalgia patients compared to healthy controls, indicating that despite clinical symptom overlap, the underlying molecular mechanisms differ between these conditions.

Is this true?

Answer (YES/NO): NO